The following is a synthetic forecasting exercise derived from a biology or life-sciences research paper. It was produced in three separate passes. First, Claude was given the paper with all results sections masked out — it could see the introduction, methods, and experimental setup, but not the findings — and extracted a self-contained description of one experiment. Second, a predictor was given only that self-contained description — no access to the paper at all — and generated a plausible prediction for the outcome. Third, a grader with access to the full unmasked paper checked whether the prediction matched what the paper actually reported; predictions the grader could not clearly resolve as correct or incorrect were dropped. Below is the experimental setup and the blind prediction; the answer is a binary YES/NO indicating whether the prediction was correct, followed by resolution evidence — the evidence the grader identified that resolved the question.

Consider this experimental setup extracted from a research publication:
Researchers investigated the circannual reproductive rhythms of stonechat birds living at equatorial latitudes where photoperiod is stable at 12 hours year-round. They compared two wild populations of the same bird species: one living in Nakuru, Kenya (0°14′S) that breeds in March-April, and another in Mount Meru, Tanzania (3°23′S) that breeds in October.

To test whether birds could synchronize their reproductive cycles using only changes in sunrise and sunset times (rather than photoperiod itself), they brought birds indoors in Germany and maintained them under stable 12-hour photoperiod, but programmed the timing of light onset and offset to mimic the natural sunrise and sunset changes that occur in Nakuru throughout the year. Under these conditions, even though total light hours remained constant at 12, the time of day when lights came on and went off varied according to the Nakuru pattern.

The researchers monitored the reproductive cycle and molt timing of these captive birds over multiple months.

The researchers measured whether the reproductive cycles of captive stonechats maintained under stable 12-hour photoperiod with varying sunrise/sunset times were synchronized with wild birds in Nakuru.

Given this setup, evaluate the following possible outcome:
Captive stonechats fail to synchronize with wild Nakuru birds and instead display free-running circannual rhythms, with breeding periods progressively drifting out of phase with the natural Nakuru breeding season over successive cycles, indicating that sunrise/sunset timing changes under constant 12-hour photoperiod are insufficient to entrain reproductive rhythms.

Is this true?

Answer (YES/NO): NO